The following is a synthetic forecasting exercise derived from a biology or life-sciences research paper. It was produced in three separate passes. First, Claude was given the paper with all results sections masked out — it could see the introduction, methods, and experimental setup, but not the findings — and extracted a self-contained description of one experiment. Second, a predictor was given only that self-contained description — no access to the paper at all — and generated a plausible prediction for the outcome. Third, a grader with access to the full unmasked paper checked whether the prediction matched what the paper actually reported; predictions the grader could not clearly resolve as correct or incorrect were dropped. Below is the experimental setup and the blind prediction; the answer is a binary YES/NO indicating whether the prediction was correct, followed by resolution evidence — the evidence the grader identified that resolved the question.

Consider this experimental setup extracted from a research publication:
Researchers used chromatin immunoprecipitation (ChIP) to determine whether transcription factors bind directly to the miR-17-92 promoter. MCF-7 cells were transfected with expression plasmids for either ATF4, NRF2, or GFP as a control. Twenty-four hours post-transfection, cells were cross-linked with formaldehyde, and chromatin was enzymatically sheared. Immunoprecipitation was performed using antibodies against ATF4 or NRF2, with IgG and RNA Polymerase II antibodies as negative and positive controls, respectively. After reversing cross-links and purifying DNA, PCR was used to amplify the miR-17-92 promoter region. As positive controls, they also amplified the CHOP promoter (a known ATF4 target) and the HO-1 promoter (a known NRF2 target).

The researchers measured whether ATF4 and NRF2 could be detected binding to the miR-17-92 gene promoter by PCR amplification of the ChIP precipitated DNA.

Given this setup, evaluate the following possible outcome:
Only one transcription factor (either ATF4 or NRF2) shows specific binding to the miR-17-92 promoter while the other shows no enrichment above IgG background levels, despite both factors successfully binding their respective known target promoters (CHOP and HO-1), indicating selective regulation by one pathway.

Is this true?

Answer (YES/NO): NO